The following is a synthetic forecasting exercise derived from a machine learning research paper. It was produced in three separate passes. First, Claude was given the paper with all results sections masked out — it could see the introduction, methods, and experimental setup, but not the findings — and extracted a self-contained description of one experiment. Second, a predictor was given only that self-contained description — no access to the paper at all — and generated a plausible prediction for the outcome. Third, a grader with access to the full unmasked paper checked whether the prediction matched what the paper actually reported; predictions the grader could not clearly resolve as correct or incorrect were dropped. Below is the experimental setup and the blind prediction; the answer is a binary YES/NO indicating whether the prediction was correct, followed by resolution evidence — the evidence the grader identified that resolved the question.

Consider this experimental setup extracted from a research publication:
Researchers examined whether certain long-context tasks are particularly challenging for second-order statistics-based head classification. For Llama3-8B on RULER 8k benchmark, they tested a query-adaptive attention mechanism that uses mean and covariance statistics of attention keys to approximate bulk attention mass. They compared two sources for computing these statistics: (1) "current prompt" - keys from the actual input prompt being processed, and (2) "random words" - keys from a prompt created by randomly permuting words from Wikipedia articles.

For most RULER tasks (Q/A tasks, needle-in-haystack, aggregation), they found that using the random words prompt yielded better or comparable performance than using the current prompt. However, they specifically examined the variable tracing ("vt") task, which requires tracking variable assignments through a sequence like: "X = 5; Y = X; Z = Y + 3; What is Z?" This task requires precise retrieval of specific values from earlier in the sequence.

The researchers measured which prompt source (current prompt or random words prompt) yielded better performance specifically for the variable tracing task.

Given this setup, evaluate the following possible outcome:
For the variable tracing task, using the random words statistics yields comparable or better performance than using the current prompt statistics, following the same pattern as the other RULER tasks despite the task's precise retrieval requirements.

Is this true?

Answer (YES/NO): YES